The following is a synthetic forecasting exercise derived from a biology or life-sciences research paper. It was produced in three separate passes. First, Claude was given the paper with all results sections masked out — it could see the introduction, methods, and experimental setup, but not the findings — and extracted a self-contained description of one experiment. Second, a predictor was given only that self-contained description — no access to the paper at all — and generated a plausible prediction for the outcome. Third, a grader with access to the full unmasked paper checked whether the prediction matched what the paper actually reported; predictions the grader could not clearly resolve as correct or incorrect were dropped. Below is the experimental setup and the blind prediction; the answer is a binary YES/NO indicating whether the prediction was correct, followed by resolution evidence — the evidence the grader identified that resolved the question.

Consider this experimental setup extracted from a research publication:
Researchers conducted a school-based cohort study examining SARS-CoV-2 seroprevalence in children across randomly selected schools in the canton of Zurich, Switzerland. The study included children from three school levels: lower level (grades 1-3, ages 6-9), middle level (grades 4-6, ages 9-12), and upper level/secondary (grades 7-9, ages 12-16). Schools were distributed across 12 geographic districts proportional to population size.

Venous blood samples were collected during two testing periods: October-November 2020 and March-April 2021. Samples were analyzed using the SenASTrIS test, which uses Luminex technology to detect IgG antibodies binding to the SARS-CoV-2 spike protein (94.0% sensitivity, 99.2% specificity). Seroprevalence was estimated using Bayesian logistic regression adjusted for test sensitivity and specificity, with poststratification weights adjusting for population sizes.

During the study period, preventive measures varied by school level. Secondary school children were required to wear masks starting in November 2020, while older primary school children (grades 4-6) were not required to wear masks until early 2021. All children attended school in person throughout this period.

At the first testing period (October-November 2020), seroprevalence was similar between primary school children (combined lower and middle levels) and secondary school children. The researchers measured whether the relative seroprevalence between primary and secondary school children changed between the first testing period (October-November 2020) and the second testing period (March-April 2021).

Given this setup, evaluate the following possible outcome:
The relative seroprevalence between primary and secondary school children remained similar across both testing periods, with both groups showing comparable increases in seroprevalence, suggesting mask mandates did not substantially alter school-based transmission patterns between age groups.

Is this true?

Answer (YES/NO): NO